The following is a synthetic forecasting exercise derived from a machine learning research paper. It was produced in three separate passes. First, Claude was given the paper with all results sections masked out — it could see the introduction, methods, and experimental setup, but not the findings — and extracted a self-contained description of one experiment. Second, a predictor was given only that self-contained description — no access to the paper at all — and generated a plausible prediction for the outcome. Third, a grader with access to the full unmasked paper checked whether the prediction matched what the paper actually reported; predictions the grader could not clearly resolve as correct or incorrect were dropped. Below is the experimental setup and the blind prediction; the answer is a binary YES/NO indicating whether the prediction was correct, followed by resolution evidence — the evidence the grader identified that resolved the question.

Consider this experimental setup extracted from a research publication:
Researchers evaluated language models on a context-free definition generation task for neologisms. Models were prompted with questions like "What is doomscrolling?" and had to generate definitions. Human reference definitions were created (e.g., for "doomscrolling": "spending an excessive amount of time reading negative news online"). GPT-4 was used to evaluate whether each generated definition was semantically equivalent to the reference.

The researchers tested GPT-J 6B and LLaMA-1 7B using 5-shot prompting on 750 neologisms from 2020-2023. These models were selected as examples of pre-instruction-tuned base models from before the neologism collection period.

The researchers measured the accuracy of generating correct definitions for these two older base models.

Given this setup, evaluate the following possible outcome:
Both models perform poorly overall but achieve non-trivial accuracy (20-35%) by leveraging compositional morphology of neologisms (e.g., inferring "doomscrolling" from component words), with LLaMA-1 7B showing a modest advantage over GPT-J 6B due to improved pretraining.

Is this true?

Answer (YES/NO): NO